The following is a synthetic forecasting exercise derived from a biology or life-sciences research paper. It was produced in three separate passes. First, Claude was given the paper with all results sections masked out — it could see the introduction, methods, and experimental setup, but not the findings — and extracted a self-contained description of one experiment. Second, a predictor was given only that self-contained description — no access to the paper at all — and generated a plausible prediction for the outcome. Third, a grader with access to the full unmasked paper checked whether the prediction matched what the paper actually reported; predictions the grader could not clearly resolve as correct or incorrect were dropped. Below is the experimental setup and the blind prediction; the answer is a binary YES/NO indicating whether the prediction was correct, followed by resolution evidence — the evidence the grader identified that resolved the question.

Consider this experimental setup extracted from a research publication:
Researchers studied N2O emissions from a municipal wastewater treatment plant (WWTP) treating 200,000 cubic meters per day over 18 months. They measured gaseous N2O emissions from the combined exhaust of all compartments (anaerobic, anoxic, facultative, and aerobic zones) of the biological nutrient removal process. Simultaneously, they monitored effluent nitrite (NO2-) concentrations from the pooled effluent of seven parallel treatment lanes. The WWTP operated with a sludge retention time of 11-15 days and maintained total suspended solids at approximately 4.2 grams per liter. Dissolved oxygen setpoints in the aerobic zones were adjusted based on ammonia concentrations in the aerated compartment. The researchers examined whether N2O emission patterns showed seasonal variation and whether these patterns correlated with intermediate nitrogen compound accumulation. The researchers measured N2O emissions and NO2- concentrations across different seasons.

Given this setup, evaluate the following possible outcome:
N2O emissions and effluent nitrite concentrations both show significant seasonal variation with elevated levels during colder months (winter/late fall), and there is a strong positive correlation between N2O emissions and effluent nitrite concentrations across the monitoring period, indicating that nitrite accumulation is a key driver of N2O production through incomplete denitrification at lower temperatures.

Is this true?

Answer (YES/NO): NO